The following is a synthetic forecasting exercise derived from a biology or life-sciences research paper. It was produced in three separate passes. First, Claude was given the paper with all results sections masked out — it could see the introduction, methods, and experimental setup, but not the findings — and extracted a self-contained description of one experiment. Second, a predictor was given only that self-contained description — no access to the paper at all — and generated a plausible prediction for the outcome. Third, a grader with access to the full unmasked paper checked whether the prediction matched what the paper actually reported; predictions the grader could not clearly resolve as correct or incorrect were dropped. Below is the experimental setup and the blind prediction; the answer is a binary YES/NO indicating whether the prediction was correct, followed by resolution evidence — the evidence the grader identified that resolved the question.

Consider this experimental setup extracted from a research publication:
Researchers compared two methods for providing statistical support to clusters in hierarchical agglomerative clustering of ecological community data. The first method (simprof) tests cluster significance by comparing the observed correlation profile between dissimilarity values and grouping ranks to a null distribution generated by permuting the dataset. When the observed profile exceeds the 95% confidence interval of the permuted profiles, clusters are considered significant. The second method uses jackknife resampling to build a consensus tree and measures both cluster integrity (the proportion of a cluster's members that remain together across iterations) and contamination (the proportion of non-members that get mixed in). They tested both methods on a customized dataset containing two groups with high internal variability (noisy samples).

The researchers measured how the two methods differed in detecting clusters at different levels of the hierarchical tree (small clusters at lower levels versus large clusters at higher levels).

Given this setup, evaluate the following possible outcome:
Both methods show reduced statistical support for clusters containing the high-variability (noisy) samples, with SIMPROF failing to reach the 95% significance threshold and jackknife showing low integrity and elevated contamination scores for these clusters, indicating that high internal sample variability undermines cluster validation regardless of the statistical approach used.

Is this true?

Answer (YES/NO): NO